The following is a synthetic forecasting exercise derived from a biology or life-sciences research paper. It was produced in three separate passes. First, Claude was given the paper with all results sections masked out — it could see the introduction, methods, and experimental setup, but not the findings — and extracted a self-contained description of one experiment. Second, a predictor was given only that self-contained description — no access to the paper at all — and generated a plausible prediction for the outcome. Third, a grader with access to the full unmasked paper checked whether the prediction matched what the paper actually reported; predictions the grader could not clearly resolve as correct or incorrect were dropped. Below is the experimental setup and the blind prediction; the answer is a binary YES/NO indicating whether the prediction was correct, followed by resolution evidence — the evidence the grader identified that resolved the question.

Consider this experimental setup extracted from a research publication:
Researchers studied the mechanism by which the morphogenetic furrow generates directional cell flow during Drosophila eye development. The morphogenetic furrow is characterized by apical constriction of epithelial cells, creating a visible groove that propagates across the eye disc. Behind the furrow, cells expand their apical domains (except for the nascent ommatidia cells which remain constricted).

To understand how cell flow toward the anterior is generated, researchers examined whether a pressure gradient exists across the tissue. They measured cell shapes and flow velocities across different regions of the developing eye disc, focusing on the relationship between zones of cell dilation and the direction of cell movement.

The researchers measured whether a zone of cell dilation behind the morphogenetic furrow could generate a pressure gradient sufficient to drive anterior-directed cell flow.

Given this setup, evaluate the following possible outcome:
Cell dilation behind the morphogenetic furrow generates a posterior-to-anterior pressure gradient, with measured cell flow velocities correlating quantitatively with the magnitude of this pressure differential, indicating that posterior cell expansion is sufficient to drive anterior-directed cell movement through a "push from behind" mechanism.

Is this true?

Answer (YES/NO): NO